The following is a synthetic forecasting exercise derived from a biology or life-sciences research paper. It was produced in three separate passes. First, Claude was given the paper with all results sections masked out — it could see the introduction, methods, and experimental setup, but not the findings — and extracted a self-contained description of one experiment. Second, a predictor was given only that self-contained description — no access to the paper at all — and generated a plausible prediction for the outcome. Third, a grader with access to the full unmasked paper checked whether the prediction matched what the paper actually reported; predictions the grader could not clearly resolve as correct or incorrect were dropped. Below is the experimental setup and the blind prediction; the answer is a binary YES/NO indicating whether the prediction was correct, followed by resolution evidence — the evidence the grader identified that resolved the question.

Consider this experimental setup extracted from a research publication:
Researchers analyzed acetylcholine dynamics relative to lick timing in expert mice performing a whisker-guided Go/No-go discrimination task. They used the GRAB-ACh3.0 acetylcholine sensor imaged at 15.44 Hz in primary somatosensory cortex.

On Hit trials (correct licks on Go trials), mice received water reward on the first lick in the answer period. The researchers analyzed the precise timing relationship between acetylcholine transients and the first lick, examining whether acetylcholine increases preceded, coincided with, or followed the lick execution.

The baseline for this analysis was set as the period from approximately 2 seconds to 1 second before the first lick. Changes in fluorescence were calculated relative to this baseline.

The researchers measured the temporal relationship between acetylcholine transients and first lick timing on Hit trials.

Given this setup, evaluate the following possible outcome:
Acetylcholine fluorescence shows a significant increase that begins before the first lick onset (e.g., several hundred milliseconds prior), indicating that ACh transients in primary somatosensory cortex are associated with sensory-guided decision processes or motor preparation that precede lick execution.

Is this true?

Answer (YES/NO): YES